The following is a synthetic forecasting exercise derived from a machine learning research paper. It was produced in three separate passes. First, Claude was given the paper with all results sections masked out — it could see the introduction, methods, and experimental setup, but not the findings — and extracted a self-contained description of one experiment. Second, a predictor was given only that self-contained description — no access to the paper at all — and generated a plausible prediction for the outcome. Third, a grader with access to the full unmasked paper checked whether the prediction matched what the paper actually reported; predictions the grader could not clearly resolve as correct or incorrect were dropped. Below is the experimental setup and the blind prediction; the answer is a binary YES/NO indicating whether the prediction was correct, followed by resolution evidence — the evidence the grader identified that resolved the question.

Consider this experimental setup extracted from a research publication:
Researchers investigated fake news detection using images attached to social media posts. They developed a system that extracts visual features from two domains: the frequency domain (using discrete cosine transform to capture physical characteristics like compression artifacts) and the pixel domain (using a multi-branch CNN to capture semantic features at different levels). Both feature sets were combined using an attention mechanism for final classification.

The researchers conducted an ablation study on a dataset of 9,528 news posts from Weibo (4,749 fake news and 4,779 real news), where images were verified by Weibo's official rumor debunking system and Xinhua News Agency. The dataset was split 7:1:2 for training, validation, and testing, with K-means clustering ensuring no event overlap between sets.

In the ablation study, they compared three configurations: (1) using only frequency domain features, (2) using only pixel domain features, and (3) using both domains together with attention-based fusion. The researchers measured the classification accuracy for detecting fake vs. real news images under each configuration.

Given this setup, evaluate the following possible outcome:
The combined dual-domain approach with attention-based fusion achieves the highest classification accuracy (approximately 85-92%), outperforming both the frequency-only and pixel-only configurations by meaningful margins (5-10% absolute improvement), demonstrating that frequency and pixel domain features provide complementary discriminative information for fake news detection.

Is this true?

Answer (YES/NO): NO